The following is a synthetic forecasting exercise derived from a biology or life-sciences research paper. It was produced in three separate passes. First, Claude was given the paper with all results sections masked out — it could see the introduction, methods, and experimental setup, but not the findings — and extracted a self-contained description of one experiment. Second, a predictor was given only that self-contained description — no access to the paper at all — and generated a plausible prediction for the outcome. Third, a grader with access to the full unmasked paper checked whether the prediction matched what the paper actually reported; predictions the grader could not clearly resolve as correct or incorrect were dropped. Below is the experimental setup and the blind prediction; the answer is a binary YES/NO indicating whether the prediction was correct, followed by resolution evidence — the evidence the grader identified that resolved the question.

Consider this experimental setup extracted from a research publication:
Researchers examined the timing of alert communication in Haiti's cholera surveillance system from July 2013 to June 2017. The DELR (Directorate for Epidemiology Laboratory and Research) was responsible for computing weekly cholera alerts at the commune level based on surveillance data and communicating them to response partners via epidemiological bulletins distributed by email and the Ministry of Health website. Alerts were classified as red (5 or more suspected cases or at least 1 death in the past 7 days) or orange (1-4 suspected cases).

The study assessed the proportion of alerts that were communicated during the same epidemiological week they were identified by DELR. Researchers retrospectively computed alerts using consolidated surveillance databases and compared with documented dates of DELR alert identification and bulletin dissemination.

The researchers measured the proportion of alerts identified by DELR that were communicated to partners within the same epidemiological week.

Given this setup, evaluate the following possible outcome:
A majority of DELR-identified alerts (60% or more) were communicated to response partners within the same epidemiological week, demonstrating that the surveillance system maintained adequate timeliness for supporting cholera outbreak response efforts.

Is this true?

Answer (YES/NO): NO